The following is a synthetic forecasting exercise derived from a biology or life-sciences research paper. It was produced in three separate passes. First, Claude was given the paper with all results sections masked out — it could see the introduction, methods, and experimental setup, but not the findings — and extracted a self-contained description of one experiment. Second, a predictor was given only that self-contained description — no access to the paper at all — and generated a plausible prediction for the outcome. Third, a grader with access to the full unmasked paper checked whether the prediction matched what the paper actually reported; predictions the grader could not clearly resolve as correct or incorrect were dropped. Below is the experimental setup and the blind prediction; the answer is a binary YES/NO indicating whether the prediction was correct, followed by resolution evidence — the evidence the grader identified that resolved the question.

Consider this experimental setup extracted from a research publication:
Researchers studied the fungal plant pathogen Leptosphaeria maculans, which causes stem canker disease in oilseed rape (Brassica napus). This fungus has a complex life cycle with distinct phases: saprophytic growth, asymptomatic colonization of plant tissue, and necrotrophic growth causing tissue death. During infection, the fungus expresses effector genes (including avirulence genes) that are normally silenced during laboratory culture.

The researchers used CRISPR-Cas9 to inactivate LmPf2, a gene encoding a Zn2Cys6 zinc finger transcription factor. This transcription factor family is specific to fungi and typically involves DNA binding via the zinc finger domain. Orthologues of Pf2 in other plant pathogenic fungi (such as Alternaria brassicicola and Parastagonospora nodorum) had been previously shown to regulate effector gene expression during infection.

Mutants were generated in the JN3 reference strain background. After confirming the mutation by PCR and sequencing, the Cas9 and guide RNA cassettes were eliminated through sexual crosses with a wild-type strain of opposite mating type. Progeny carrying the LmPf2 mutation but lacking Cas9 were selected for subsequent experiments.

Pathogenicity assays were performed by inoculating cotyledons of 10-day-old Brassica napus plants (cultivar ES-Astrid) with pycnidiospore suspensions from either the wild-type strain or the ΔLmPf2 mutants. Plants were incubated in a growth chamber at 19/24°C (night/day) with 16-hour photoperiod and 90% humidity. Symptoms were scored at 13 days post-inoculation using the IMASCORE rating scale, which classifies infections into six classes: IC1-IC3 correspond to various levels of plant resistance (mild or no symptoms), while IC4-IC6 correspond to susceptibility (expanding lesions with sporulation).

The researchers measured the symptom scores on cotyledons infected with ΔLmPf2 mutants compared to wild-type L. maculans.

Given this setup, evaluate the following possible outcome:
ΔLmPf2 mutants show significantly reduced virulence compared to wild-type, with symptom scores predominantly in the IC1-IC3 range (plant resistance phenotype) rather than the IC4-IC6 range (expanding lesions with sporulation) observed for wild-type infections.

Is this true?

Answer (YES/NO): YES